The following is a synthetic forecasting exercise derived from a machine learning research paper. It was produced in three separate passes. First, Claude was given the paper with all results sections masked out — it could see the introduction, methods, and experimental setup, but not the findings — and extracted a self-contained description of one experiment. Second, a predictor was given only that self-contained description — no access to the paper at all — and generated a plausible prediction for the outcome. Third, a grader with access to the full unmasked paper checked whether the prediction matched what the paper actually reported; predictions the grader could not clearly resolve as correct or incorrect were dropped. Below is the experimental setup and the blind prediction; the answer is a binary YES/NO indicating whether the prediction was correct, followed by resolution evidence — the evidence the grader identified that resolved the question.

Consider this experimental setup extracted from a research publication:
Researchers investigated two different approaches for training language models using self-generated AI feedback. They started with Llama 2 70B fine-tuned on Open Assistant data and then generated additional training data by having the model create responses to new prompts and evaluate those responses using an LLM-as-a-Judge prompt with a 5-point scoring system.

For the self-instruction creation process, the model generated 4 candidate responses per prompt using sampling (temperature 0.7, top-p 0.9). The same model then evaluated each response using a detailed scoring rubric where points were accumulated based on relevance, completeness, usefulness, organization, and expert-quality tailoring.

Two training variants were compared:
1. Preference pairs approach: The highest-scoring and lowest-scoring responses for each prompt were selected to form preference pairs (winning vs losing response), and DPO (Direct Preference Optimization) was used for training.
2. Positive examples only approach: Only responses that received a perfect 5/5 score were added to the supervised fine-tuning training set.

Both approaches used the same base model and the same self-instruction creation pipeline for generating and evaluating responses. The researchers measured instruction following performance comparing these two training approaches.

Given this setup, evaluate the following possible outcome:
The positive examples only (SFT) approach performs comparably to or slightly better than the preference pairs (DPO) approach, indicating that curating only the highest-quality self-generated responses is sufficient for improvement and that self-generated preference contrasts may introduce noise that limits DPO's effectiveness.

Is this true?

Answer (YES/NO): NO